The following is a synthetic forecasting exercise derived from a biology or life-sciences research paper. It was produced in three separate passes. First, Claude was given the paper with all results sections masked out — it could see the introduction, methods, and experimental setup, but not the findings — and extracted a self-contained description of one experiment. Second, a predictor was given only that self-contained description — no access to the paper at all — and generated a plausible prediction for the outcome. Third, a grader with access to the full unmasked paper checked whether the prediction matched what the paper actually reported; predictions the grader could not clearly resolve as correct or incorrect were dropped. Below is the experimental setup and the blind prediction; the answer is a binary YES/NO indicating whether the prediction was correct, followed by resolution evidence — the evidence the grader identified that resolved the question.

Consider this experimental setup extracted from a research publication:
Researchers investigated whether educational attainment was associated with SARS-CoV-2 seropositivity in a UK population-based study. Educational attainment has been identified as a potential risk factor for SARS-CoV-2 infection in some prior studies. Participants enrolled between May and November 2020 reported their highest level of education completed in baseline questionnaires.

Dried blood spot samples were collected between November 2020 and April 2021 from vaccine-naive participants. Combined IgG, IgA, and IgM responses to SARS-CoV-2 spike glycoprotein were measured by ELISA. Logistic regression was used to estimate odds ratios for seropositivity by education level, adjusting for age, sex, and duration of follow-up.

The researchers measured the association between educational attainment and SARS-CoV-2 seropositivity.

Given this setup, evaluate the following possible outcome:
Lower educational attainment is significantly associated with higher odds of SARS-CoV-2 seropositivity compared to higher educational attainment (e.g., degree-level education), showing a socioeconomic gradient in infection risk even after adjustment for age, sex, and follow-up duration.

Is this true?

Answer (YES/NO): YES